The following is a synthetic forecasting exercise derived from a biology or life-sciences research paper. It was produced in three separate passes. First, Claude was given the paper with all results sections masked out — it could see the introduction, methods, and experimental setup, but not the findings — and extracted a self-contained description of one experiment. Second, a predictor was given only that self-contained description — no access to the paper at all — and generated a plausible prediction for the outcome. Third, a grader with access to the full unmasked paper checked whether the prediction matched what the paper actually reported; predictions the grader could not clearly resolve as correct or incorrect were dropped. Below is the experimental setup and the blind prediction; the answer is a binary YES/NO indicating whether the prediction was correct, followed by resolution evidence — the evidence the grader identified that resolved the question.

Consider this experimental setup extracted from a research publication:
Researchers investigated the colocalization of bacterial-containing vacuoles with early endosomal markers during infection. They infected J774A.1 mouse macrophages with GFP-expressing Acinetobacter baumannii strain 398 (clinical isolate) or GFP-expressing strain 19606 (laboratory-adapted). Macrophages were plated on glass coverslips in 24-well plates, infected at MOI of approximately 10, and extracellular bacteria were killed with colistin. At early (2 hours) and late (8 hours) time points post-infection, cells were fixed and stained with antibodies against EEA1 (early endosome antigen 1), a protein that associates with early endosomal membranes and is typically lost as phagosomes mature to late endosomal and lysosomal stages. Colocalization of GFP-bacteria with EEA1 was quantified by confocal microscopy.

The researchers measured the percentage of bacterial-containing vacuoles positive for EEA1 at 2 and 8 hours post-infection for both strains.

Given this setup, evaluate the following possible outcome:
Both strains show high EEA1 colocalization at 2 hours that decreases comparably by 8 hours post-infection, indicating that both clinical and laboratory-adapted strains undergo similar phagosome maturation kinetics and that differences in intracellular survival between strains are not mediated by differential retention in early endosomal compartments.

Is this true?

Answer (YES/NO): NO